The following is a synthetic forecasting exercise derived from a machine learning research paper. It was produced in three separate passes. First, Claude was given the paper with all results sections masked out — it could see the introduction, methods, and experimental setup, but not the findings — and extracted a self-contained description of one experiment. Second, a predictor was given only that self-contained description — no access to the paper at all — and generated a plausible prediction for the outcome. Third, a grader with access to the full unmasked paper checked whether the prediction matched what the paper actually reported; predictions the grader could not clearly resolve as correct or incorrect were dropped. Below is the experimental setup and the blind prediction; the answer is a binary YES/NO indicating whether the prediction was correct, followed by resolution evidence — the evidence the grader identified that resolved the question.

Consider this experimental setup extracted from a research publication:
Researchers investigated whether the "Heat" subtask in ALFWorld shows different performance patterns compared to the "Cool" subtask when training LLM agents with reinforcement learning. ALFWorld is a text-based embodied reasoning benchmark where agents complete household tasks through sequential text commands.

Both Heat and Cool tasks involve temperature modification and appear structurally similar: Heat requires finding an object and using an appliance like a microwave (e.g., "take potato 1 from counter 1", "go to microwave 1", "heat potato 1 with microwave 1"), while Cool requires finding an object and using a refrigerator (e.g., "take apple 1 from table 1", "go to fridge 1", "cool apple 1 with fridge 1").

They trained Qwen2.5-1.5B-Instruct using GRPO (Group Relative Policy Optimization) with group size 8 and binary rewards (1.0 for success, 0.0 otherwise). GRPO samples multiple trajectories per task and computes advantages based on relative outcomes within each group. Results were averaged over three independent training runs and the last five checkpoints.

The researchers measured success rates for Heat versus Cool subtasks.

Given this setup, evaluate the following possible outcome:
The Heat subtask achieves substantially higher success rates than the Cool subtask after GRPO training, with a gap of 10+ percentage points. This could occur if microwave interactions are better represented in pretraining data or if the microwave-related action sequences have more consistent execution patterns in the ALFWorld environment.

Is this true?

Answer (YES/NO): NO